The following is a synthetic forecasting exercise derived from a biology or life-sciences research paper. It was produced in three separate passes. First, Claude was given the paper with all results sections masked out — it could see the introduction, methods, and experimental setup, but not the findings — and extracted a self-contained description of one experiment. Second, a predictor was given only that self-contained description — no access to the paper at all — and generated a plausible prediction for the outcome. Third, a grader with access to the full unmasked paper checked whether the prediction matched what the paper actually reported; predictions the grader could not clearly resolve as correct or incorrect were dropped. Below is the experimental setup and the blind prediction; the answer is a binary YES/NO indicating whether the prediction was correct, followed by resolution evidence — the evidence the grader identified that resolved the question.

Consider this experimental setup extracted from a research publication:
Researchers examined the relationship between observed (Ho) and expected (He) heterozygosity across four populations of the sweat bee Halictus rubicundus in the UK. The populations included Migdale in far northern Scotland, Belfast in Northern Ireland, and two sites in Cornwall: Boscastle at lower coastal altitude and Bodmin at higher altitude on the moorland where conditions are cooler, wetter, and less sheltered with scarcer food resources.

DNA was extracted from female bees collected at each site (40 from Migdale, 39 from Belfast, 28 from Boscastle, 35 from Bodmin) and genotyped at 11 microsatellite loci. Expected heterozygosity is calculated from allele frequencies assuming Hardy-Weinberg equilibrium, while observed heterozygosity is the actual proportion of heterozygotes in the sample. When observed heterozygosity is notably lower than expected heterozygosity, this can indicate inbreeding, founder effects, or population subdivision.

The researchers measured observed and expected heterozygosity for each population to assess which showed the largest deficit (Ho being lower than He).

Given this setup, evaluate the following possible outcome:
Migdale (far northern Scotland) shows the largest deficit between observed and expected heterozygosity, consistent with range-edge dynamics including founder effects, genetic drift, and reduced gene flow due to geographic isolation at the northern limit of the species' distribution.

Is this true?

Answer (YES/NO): NO